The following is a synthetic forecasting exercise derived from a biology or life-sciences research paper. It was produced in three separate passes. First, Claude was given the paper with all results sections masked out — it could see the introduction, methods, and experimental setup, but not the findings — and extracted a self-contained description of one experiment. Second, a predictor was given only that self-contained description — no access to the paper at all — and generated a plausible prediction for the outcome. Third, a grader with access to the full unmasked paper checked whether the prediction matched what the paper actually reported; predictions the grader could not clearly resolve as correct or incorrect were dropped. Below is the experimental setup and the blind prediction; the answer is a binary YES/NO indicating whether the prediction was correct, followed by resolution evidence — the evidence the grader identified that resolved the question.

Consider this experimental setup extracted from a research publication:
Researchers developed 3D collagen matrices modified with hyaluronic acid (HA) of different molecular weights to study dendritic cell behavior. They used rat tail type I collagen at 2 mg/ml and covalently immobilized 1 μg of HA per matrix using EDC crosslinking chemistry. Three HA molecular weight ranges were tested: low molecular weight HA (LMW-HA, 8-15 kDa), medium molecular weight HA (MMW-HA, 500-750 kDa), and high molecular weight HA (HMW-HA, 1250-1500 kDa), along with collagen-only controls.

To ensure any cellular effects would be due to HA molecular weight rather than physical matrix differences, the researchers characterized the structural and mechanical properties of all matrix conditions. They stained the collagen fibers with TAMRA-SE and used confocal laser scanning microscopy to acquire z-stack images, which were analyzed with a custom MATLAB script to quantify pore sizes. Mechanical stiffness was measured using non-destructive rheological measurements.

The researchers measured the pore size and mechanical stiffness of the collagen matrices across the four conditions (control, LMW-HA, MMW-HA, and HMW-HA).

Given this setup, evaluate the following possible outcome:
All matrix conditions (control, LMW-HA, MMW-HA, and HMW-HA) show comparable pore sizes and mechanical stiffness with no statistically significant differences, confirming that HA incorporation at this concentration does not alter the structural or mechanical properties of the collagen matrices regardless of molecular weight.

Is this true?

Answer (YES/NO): NO